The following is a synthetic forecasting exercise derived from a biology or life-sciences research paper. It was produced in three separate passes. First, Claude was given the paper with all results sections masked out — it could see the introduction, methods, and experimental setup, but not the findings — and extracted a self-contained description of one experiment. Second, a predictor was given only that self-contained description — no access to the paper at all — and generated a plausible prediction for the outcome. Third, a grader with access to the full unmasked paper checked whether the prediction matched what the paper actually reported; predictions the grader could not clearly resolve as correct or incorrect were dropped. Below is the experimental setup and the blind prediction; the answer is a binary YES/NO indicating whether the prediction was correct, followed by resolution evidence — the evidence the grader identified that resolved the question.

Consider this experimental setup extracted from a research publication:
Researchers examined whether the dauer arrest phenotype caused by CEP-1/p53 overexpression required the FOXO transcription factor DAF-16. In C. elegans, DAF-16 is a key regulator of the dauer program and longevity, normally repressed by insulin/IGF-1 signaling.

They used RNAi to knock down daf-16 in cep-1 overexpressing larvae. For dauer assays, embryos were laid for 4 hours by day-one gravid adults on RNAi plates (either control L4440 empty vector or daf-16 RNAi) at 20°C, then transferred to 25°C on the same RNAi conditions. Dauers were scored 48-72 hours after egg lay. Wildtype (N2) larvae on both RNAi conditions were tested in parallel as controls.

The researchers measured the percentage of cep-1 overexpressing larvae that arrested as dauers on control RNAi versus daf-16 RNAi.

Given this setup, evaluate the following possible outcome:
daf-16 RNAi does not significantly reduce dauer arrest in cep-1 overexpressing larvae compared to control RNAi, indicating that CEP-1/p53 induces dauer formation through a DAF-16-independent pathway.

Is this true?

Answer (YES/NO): NO